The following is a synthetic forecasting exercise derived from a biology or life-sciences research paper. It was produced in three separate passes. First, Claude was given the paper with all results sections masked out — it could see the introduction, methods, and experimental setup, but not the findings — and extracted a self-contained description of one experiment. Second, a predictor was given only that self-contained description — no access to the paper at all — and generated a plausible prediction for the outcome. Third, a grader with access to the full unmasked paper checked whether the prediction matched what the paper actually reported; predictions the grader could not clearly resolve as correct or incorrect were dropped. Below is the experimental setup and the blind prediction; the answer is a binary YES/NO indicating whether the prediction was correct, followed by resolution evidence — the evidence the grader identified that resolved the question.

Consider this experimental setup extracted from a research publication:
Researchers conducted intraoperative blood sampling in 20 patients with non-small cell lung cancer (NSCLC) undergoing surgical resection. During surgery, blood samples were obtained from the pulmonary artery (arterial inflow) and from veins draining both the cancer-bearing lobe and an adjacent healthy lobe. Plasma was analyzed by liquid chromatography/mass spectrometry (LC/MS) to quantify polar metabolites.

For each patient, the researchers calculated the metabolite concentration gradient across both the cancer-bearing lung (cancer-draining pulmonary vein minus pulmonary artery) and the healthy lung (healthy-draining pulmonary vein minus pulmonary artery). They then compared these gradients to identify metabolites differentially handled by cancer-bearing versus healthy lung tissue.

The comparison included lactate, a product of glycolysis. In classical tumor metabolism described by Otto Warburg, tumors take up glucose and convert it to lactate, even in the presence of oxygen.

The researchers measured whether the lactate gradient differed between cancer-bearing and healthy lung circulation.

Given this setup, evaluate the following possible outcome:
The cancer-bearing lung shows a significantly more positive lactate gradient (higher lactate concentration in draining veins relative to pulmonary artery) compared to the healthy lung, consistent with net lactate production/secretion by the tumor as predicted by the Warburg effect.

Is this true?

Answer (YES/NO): YES